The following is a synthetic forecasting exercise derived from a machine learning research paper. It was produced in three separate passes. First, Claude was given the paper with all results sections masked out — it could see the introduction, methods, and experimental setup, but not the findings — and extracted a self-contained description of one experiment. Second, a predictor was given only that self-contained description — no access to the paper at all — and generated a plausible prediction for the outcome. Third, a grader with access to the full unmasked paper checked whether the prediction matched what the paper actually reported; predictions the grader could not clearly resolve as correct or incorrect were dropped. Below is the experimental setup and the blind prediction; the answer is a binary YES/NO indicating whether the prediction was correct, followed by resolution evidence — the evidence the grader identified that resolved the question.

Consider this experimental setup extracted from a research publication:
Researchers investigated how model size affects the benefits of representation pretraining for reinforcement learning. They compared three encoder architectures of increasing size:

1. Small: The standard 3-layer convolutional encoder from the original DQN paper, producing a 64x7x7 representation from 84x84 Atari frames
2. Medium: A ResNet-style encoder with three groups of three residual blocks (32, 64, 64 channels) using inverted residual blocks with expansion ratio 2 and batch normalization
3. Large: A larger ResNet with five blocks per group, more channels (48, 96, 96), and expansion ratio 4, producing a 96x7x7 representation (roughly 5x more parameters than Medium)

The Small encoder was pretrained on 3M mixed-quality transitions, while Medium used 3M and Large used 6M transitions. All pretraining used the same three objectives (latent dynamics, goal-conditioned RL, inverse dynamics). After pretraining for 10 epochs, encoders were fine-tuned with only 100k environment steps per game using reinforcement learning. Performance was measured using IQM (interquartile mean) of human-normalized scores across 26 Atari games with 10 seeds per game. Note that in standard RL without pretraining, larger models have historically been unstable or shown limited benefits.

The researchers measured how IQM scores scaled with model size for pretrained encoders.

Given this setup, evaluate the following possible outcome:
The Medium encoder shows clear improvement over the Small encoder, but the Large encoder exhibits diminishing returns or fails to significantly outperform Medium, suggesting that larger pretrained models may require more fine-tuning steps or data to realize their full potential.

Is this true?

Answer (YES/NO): NO